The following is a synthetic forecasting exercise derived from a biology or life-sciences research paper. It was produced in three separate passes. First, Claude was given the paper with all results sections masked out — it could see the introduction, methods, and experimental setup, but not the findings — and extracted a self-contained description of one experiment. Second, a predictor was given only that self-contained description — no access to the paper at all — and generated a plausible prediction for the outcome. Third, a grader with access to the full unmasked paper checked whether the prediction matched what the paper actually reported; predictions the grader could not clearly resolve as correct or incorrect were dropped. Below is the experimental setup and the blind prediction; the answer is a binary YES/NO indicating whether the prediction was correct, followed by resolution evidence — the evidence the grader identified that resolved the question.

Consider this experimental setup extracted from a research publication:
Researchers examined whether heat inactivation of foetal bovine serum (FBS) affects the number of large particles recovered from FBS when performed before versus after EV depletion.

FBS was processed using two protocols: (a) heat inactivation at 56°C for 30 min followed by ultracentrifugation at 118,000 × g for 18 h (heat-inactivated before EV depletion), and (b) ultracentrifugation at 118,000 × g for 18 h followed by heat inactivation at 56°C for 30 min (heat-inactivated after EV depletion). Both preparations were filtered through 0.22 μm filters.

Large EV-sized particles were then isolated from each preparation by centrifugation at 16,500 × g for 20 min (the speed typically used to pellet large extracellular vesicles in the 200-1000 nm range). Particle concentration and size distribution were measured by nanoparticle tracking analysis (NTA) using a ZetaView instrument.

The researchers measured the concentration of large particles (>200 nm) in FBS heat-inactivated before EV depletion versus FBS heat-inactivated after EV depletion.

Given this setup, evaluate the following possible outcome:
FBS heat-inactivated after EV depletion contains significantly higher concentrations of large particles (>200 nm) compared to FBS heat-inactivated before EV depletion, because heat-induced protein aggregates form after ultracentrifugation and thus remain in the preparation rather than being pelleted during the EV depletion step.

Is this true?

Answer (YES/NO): NO